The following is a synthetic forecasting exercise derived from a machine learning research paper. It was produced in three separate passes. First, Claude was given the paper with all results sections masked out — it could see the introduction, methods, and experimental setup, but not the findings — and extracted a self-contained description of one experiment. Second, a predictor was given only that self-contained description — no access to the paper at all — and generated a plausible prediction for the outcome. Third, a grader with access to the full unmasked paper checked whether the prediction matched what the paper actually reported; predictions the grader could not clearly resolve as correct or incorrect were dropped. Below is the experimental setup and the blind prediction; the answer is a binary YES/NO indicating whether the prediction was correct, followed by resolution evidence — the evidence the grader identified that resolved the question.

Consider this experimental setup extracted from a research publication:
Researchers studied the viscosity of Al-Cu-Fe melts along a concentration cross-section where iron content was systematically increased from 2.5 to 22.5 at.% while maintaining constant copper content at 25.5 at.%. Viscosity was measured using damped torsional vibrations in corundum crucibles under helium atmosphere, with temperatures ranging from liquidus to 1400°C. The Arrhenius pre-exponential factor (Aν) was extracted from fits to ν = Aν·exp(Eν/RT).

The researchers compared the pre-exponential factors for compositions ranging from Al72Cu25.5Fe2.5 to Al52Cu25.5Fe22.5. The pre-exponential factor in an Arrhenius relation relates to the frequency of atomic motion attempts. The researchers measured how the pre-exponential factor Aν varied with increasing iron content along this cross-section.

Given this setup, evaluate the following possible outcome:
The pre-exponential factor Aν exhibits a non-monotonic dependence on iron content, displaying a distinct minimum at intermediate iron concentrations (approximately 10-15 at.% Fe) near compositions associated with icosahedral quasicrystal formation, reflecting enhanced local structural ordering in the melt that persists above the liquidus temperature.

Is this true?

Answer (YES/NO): NO